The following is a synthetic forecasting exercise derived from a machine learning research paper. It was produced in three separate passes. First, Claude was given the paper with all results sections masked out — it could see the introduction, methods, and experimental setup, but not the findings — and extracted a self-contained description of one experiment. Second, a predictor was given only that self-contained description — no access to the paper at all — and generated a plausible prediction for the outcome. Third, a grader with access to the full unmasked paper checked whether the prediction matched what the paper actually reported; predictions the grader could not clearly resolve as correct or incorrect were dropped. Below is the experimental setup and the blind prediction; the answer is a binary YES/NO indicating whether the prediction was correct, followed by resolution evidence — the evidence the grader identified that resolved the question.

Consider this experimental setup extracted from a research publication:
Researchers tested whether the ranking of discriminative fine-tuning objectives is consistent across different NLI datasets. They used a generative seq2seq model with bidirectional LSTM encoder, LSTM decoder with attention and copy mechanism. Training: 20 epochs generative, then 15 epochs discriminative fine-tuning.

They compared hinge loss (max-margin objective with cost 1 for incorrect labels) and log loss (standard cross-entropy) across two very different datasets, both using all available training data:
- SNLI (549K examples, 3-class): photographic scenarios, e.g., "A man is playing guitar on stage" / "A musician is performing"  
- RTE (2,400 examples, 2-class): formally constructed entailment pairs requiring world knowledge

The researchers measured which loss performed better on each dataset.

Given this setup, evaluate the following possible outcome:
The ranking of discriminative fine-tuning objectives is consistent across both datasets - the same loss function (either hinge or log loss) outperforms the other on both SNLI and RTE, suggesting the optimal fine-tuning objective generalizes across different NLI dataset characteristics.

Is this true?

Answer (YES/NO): YES